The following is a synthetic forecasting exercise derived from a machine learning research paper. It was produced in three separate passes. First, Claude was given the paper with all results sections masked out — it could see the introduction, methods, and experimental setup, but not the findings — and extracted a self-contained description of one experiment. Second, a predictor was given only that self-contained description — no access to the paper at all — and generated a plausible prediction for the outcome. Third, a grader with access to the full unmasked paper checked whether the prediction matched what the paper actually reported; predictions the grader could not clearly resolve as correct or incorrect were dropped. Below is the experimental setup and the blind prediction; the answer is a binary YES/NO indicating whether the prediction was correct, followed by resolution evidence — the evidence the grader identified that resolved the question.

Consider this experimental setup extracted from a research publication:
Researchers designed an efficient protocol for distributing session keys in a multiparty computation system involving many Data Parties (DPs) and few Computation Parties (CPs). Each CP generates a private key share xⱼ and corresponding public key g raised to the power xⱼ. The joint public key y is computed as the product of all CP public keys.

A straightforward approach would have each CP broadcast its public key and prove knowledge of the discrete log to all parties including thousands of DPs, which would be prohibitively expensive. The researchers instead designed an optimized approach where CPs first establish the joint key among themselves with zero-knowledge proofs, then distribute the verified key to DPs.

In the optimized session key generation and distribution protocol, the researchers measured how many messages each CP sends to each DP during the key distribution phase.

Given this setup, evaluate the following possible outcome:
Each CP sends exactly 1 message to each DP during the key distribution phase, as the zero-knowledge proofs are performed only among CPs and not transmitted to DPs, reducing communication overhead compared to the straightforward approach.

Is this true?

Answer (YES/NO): YES